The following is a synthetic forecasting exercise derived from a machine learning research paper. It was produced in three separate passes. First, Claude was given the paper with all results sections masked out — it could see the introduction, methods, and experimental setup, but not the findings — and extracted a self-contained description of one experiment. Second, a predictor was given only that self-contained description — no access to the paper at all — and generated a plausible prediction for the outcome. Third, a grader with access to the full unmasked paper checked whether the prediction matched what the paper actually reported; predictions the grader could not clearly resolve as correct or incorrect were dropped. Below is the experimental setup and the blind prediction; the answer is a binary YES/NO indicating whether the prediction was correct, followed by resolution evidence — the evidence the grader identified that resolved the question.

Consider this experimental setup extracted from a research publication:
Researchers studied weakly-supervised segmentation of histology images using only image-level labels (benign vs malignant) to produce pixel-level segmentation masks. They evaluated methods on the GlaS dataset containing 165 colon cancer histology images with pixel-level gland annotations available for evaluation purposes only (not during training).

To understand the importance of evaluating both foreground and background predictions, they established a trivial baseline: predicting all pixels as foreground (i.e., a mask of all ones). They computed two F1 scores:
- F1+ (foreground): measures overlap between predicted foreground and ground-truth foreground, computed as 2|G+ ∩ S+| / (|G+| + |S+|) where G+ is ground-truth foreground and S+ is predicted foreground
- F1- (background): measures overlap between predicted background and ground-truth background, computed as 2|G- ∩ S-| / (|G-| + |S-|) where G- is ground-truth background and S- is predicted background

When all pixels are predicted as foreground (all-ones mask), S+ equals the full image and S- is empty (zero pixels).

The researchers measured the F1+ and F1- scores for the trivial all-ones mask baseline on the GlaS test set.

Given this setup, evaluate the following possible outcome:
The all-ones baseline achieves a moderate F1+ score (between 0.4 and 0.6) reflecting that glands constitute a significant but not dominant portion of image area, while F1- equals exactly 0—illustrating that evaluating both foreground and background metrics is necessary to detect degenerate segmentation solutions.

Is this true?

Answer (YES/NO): NO